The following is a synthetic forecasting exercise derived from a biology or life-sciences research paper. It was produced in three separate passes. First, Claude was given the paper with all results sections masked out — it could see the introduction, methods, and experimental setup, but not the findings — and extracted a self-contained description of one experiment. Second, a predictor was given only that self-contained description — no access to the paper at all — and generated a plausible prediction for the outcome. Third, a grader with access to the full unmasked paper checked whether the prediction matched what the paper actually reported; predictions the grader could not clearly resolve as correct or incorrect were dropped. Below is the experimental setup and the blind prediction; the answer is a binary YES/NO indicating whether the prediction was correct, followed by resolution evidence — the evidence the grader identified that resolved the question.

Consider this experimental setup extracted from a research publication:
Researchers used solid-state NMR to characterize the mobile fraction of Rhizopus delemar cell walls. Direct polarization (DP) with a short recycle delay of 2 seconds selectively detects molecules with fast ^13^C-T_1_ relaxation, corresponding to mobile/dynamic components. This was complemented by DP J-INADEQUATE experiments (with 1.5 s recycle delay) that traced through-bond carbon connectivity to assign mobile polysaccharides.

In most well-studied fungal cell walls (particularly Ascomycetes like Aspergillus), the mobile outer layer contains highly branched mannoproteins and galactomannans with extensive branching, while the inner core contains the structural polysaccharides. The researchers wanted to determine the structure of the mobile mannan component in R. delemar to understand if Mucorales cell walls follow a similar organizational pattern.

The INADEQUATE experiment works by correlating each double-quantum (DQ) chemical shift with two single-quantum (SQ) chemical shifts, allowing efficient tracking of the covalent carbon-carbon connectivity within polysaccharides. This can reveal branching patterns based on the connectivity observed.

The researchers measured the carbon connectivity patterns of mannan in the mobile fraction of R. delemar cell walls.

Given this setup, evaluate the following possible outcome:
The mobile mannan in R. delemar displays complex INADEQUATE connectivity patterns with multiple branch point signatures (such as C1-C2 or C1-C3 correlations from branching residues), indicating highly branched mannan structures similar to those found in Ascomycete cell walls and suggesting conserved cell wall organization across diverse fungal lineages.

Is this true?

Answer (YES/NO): NO